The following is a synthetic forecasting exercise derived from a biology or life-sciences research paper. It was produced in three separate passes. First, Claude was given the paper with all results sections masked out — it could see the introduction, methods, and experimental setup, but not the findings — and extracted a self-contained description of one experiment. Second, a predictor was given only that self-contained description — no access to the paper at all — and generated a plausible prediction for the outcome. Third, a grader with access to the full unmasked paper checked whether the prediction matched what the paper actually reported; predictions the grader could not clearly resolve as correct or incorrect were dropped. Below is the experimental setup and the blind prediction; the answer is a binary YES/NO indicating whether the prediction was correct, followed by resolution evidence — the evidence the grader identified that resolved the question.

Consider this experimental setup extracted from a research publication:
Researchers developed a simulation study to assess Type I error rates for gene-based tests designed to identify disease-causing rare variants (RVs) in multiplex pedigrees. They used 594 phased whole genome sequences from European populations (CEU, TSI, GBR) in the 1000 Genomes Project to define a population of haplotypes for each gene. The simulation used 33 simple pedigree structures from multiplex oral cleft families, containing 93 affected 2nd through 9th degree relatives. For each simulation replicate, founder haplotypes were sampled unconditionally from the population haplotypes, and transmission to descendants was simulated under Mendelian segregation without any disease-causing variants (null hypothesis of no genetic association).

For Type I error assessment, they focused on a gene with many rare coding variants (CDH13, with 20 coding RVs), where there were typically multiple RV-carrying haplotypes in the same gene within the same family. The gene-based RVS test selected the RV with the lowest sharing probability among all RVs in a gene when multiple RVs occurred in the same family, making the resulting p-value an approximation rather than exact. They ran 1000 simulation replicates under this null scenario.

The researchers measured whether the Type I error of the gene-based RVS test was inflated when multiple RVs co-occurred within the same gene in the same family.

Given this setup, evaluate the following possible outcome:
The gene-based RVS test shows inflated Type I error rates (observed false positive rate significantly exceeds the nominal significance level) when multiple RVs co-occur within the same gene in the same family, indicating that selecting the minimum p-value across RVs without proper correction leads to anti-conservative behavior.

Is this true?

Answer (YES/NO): NO